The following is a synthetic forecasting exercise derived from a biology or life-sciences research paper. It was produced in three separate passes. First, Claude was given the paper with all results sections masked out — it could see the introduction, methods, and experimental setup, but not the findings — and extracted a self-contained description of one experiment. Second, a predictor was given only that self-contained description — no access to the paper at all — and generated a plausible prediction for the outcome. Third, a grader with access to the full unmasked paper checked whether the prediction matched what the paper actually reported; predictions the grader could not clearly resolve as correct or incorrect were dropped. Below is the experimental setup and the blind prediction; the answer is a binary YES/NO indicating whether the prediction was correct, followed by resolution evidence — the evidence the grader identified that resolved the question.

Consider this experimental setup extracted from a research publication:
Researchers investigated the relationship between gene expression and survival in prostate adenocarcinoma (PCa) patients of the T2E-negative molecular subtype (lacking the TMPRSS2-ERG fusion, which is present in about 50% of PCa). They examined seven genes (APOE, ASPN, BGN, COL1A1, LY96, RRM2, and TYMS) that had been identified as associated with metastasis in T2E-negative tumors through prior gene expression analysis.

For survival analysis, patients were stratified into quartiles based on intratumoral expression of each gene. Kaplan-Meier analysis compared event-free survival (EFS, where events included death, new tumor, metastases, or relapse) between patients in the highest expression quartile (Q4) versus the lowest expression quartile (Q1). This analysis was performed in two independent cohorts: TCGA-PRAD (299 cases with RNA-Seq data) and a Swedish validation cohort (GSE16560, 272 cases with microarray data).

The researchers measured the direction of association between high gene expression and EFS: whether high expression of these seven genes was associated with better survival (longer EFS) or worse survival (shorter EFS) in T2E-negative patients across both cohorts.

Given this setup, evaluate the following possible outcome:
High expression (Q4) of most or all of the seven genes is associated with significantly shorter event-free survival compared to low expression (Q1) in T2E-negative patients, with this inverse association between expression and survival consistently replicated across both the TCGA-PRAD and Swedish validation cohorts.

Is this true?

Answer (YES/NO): YES